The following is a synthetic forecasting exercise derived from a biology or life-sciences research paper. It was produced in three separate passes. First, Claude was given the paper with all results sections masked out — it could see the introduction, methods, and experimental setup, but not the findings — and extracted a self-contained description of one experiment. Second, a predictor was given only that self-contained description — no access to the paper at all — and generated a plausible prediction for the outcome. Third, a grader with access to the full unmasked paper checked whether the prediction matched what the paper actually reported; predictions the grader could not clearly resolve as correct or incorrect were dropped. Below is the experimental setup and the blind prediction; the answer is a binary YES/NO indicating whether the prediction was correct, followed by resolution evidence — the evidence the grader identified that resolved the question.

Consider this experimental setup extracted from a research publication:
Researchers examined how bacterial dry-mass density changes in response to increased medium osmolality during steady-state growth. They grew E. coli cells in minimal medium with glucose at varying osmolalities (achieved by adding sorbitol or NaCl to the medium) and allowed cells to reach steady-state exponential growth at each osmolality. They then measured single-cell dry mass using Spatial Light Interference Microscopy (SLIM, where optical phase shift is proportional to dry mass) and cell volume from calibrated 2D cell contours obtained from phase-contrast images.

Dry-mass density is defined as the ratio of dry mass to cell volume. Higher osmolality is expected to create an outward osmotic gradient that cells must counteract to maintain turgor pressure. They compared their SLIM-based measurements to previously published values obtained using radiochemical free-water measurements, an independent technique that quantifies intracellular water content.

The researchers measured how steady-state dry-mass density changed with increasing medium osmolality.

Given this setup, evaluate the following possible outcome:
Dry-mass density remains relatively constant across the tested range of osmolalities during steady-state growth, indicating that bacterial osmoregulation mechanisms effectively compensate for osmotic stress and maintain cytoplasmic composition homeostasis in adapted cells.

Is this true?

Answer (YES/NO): NO